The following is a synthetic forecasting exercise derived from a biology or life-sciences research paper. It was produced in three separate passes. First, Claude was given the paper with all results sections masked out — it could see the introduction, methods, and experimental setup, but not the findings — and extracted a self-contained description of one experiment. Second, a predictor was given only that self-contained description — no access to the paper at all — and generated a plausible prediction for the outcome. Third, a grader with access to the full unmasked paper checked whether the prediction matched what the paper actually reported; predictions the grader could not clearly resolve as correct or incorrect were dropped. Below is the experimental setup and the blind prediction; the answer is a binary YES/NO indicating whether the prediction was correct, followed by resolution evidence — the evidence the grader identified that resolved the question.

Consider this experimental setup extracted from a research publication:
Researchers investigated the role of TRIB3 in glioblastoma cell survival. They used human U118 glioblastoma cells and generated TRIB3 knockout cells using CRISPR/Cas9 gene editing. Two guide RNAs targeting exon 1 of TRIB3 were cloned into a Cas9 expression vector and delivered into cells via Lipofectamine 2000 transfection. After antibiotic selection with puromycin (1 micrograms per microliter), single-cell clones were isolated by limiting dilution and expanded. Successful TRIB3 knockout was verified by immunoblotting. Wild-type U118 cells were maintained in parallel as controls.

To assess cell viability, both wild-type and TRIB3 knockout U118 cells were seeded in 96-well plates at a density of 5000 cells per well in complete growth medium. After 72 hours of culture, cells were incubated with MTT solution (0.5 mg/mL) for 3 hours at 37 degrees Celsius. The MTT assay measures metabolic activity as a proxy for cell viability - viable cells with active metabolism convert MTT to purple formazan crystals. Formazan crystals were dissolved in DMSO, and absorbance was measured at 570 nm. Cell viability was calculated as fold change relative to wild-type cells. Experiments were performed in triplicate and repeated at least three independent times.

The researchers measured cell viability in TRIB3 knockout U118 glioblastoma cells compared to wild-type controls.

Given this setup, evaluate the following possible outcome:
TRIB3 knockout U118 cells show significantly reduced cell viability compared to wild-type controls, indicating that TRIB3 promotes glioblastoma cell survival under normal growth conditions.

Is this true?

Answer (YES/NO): YES